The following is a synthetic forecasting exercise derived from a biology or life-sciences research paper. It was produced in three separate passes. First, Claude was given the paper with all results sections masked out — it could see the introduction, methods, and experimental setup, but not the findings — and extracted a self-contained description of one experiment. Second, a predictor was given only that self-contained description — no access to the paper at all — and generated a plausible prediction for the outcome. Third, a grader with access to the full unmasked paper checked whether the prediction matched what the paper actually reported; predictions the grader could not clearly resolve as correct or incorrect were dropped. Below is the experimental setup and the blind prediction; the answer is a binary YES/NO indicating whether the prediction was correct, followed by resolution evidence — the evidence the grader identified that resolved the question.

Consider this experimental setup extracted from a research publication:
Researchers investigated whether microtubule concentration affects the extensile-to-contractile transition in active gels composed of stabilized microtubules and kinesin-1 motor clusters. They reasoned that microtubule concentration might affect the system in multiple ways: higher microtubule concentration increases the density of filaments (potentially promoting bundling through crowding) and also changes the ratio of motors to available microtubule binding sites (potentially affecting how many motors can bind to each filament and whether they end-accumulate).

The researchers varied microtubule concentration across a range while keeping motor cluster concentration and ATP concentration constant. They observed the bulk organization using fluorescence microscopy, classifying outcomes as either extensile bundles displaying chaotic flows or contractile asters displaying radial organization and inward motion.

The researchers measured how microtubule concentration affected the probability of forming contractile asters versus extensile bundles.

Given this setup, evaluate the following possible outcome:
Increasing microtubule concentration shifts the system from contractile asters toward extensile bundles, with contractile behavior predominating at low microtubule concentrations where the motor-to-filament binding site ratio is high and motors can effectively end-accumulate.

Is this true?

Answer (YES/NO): YES